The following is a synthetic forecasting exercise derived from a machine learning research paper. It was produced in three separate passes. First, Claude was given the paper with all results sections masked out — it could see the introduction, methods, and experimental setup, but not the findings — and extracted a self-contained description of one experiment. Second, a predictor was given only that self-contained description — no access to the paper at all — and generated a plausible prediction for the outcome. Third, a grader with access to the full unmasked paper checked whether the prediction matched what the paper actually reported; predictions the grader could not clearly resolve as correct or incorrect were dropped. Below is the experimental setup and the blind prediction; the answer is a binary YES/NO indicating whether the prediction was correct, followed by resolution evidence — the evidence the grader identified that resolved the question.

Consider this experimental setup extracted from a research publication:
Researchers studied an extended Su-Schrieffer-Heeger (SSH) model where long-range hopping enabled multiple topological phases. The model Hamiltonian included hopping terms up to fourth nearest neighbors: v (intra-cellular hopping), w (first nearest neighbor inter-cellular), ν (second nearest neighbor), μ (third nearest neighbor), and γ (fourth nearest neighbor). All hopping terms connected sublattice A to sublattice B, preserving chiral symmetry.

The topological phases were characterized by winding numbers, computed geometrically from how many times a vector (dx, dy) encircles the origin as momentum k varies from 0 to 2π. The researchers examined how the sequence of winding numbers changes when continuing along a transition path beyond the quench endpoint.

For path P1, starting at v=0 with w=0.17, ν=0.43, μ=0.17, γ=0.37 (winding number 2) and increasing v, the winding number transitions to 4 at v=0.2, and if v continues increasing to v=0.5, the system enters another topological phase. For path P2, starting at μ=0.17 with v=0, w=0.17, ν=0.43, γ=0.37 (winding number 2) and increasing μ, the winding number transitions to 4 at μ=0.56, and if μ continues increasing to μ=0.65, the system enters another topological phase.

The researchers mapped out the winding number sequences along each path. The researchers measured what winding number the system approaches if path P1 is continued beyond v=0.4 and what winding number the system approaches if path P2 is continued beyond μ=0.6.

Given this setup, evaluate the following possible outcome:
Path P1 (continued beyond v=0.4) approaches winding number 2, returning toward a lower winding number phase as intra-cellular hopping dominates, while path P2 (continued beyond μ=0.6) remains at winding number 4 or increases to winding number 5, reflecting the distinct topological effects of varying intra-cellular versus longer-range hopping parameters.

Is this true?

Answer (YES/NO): NO